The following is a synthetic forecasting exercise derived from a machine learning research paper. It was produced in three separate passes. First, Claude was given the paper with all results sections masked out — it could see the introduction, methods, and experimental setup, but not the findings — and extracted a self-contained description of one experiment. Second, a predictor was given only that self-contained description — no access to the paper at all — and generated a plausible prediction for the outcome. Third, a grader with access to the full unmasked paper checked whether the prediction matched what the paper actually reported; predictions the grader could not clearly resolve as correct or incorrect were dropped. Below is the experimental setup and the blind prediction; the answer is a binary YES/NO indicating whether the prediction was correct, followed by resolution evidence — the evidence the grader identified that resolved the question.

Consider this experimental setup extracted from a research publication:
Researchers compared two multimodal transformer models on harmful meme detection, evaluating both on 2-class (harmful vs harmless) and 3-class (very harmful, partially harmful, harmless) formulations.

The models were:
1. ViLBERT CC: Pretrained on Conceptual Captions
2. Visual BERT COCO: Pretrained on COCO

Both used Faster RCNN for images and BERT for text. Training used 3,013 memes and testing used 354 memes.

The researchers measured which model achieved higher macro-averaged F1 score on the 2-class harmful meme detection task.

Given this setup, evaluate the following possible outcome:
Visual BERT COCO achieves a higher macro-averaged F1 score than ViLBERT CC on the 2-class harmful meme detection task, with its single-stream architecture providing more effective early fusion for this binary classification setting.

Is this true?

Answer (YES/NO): YES